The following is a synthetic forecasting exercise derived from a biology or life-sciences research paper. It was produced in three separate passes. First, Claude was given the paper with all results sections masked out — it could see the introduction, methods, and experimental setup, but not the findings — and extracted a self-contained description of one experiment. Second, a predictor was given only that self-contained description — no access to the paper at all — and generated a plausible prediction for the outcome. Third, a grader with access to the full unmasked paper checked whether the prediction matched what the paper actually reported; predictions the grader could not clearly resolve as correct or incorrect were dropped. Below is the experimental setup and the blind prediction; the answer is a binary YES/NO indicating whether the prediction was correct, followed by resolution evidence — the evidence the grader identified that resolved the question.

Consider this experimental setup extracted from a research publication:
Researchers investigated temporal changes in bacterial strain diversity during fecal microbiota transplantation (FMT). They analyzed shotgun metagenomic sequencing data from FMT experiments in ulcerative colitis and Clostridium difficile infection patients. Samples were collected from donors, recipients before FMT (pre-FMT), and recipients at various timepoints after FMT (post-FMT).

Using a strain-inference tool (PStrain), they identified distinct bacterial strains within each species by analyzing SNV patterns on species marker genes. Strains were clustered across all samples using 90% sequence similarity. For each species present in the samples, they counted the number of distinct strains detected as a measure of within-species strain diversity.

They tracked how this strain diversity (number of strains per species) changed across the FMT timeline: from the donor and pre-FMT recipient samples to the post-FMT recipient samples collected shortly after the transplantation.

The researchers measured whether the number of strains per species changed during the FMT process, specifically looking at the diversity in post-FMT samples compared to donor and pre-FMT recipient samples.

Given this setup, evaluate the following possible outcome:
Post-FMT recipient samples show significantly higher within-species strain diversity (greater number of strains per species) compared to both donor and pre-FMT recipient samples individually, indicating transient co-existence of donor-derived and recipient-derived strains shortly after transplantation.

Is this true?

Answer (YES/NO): YES